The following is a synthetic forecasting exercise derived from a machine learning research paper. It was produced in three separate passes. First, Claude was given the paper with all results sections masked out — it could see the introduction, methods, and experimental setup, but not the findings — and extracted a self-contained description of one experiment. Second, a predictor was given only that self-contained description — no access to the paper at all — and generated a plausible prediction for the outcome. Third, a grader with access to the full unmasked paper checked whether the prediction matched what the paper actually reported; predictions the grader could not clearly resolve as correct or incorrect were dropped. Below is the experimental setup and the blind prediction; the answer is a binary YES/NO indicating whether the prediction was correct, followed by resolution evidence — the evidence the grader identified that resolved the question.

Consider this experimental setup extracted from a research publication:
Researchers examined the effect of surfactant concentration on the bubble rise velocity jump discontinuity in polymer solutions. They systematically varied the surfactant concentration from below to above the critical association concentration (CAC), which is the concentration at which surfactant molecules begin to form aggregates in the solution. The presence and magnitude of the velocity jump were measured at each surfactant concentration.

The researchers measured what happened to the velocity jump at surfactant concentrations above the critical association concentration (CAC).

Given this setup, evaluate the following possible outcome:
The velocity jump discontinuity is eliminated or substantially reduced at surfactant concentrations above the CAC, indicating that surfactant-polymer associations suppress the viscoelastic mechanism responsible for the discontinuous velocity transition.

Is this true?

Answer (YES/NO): YES